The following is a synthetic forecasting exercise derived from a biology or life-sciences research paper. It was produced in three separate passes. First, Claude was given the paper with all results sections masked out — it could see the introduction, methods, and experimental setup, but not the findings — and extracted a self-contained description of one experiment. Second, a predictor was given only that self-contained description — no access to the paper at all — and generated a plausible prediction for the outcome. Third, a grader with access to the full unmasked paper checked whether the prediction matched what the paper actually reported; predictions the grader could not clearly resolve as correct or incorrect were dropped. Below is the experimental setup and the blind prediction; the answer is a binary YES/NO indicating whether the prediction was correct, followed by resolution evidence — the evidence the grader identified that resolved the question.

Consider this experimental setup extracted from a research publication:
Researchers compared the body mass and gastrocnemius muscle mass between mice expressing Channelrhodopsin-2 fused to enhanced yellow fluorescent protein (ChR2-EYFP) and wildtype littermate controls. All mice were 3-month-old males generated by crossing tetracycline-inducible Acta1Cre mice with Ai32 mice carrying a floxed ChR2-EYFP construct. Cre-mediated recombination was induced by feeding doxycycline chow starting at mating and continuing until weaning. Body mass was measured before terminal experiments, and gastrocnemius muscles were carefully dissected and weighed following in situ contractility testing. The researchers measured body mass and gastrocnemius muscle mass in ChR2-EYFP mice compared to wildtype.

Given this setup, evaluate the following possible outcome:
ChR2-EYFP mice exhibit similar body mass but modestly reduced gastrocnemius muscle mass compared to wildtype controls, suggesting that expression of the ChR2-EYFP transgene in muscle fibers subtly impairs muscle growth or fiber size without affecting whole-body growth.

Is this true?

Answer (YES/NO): NO